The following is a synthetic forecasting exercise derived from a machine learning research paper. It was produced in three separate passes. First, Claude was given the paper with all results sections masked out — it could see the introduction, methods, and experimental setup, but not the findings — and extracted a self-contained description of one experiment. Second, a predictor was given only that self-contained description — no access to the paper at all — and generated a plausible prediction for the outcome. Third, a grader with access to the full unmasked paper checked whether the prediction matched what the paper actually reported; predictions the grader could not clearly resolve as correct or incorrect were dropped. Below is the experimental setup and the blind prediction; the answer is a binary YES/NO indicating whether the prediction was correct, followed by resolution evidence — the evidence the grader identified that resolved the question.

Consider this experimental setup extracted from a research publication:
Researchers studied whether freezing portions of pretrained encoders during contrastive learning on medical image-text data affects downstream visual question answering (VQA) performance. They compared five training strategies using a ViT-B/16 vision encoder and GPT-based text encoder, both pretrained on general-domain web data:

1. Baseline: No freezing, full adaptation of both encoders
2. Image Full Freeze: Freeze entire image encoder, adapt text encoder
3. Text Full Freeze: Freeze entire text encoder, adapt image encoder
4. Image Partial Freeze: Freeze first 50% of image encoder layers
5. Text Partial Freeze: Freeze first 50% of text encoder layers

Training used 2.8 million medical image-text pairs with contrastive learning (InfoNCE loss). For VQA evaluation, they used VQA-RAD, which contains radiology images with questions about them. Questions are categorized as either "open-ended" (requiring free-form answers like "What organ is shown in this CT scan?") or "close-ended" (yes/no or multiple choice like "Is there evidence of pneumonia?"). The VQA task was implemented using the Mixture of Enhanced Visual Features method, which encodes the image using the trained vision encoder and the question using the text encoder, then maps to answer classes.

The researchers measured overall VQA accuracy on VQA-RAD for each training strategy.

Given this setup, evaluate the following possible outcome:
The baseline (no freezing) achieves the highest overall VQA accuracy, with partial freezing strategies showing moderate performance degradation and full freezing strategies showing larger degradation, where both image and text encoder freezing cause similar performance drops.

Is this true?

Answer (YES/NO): NO